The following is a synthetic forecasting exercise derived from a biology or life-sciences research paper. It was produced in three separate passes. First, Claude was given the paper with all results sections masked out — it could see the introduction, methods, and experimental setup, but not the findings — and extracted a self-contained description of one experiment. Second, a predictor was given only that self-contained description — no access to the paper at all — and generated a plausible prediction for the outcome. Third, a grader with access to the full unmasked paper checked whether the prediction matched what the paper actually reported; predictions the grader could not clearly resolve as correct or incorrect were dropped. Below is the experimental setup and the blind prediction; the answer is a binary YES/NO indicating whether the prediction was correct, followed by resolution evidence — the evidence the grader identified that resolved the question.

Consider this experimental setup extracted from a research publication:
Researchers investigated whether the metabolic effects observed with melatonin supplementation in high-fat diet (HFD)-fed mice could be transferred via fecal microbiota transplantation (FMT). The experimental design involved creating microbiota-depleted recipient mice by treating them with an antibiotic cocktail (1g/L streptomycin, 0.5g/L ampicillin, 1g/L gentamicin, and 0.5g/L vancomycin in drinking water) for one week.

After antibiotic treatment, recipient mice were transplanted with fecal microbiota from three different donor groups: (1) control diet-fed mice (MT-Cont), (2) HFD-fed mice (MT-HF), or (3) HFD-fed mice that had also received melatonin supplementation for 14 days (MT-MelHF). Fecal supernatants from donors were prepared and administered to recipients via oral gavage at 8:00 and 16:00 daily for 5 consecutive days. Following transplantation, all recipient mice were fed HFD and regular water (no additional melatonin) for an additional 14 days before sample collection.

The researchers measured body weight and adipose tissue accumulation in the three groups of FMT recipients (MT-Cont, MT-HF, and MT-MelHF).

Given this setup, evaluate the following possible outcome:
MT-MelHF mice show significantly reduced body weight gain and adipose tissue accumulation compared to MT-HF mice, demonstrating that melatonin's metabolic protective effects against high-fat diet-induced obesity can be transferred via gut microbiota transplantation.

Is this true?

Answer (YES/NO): NO